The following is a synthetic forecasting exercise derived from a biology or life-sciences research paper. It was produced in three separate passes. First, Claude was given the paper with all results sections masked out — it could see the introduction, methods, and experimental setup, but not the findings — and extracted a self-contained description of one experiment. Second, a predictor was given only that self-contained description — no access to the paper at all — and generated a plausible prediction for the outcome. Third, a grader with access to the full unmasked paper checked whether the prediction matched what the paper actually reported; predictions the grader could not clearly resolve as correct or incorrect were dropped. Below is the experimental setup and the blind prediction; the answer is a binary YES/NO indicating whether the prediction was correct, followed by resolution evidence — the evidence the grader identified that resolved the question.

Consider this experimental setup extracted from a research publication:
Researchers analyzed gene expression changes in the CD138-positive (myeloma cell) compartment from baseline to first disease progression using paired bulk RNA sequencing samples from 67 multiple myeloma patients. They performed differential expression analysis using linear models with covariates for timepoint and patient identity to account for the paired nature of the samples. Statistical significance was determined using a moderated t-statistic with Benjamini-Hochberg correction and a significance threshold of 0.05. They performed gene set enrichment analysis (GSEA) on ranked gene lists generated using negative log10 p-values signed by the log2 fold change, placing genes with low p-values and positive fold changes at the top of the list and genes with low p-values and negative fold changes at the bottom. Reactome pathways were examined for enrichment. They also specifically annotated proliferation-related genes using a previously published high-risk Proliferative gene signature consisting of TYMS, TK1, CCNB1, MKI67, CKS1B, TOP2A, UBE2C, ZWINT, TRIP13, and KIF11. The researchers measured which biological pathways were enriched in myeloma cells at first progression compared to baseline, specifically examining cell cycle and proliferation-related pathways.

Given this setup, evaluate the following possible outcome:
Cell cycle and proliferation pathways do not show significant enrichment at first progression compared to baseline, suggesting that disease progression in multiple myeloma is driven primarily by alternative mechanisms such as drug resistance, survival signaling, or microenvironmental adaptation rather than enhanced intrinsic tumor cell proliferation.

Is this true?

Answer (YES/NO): NO